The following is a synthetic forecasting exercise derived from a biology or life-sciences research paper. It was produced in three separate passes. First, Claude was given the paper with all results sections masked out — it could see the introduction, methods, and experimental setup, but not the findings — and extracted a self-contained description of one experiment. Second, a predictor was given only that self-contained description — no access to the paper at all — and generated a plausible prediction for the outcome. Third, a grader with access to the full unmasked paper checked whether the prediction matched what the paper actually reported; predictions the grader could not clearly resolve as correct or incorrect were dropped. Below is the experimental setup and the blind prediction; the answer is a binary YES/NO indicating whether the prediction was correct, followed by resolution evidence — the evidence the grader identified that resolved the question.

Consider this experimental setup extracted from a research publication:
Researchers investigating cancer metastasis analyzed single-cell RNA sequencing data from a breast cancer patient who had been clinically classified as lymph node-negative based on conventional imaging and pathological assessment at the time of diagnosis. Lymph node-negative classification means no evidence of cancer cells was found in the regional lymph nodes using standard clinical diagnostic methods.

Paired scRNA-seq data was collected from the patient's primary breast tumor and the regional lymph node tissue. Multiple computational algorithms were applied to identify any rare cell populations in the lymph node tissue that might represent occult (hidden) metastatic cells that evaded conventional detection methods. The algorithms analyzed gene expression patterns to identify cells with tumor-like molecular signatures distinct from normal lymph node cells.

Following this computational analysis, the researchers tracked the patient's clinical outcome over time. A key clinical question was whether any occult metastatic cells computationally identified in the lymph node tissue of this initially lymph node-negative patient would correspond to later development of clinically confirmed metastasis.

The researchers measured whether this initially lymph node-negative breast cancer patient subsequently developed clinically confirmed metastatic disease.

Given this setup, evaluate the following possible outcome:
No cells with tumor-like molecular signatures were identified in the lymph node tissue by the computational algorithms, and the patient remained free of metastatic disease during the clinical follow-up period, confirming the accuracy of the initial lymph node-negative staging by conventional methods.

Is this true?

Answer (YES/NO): NO